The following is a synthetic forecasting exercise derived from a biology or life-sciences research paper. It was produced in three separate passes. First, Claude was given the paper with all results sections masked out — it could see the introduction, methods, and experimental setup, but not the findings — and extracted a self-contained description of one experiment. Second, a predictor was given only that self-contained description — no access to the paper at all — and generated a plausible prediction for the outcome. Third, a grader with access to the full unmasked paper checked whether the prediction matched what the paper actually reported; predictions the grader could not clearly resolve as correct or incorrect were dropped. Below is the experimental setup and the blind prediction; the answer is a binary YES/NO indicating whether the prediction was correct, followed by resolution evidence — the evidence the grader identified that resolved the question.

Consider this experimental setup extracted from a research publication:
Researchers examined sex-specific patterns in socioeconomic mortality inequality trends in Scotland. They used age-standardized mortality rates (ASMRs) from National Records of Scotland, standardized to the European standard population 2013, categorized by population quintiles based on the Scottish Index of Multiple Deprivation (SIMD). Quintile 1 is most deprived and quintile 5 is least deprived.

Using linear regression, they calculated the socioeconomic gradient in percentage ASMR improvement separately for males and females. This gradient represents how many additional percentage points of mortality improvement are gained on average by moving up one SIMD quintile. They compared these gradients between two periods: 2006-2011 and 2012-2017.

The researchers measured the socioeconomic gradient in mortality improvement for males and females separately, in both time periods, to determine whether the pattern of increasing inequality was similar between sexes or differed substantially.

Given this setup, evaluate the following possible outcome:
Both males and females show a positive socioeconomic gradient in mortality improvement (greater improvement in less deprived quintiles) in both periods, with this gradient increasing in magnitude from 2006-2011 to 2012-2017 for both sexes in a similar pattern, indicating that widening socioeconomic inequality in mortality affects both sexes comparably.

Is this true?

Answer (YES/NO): NO